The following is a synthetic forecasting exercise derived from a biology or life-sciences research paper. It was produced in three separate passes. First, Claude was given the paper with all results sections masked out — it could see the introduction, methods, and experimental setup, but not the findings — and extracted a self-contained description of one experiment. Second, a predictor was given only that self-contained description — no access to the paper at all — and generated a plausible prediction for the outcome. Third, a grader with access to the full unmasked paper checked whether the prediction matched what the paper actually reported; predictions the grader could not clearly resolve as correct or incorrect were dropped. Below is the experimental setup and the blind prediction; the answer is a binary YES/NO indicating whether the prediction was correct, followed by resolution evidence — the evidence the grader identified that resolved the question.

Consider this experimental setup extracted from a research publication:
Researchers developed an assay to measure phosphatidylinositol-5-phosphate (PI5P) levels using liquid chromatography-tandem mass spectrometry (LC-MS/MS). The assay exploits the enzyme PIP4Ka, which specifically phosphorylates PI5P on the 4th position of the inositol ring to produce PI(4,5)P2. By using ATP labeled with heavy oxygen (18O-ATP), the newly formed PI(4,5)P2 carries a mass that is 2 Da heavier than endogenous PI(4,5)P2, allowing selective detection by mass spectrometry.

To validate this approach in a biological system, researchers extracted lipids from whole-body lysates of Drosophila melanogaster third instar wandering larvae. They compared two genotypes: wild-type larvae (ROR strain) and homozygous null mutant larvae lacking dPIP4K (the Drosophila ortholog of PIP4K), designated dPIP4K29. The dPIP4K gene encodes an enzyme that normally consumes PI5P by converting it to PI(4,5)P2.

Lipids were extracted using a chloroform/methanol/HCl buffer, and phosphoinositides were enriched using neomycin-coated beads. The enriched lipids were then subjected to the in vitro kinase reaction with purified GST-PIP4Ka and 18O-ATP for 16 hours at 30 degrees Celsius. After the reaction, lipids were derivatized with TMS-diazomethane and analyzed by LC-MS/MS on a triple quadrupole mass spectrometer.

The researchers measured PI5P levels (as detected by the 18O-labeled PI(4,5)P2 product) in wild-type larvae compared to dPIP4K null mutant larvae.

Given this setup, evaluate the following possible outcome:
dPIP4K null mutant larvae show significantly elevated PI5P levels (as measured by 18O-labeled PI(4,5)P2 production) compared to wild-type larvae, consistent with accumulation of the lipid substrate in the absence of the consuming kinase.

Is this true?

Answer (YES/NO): YES